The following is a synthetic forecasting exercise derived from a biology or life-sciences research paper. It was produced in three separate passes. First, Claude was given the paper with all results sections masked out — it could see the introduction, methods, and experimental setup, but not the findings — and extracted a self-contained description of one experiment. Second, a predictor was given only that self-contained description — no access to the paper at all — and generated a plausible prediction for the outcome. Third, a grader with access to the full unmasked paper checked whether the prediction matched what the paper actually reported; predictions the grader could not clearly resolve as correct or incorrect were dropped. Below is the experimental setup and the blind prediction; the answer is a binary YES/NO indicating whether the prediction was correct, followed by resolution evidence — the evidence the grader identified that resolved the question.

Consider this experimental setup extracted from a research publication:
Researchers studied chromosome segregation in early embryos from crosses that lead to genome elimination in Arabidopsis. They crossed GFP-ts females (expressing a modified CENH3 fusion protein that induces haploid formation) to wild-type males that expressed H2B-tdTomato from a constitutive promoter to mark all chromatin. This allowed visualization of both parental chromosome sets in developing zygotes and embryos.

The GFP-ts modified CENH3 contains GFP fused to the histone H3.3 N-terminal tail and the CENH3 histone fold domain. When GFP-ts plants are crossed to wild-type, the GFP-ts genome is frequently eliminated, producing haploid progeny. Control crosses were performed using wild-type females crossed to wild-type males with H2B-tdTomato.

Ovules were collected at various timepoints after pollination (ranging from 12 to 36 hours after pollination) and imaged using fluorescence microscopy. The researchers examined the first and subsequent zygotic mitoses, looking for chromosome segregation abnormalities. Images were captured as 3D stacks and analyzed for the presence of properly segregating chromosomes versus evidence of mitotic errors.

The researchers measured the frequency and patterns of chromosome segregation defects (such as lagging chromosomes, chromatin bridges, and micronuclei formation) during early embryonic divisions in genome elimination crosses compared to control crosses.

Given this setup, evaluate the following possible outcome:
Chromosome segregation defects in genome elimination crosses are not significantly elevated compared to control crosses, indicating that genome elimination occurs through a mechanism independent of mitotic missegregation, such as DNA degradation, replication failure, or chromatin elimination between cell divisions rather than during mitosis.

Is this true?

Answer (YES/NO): NO